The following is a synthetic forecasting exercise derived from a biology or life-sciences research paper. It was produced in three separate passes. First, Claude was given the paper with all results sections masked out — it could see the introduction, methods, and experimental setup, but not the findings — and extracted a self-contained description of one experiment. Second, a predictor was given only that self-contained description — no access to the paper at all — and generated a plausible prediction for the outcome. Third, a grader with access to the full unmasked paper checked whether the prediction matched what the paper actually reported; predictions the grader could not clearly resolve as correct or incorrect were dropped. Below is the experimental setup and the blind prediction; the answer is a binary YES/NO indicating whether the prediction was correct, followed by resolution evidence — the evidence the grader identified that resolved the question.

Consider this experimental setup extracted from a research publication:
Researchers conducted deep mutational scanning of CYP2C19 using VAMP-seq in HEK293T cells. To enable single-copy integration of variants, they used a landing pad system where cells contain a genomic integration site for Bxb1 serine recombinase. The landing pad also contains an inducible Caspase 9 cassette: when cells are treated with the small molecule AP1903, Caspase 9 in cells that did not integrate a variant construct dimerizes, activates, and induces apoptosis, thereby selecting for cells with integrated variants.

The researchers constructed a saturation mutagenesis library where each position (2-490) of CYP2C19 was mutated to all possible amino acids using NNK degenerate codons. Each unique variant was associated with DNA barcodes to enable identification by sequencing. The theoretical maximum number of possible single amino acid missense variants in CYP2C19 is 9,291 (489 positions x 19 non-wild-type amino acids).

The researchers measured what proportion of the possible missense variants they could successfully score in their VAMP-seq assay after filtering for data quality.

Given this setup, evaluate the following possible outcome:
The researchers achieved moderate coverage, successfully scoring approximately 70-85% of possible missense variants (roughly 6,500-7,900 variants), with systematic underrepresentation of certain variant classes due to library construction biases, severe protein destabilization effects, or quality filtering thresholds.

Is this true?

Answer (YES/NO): YES